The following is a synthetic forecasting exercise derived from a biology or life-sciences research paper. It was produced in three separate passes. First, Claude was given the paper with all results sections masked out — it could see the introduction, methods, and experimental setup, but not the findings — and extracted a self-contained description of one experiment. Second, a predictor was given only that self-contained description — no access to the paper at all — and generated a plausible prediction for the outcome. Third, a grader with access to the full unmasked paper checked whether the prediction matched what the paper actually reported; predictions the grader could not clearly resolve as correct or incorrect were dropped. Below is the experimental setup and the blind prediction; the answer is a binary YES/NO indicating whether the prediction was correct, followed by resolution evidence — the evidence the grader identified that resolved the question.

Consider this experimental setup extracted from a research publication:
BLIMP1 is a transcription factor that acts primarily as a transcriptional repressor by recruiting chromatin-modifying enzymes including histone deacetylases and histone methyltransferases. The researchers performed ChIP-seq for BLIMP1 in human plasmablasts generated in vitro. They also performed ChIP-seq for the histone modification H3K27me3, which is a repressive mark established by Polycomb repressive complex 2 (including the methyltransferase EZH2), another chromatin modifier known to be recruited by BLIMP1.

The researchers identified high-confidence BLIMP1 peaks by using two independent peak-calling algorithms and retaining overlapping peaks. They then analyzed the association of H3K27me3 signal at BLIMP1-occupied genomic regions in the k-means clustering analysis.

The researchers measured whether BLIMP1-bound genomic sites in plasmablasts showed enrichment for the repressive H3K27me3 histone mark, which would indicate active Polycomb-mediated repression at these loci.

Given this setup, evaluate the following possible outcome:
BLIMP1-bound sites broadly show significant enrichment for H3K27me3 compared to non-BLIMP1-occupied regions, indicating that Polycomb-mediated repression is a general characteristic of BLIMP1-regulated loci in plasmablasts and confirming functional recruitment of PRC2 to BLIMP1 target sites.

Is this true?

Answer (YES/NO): NO